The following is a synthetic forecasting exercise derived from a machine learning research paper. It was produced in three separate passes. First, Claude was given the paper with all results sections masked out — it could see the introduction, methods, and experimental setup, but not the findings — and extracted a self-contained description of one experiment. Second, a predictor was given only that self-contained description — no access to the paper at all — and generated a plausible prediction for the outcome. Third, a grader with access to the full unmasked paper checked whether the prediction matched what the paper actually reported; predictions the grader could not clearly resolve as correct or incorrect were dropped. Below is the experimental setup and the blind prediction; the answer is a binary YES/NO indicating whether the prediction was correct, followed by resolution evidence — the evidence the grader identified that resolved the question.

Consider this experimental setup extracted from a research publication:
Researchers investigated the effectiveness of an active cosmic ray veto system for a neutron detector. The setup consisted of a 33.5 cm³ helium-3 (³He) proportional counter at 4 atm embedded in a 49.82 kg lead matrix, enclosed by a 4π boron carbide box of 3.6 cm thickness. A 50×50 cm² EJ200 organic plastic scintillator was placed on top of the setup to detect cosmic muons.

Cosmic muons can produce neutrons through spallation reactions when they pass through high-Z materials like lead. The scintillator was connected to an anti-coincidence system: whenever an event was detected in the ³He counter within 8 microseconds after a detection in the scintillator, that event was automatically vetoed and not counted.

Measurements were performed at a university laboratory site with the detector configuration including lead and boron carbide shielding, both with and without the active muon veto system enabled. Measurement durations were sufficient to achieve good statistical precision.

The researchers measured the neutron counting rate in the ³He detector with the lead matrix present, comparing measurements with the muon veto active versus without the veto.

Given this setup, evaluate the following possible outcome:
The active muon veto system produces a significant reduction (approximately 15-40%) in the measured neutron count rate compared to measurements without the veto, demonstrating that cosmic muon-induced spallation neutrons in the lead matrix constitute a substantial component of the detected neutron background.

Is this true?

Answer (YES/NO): NO